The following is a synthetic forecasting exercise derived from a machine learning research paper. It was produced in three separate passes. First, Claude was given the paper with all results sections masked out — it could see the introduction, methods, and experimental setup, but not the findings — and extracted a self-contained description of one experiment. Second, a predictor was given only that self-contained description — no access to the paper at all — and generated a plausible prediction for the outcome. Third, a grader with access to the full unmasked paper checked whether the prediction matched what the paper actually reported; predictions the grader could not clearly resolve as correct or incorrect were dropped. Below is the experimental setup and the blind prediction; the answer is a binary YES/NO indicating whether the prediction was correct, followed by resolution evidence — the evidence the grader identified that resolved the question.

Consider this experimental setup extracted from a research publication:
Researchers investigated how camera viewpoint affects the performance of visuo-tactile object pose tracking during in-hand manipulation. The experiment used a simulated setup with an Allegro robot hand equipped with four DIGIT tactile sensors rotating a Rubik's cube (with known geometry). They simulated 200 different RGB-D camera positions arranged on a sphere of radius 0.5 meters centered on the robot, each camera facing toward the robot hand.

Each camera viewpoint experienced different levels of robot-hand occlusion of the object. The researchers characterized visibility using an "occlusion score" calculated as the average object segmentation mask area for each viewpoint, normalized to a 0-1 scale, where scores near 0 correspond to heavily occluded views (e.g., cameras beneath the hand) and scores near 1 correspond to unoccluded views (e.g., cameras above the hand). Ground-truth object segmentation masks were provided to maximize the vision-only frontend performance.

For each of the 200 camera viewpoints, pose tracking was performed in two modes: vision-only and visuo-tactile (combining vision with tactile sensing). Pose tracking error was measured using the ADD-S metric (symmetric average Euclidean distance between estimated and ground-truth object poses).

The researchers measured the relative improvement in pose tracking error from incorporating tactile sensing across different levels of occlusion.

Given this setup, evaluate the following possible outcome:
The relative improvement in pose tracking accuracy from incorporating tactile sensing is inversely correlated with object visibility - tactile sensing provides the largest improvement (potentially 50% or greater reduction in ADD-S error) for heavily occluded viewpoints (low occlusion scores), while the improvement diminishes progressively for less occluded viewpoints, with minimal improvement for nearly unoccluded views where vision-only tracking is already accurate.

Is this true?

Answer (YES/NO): YES